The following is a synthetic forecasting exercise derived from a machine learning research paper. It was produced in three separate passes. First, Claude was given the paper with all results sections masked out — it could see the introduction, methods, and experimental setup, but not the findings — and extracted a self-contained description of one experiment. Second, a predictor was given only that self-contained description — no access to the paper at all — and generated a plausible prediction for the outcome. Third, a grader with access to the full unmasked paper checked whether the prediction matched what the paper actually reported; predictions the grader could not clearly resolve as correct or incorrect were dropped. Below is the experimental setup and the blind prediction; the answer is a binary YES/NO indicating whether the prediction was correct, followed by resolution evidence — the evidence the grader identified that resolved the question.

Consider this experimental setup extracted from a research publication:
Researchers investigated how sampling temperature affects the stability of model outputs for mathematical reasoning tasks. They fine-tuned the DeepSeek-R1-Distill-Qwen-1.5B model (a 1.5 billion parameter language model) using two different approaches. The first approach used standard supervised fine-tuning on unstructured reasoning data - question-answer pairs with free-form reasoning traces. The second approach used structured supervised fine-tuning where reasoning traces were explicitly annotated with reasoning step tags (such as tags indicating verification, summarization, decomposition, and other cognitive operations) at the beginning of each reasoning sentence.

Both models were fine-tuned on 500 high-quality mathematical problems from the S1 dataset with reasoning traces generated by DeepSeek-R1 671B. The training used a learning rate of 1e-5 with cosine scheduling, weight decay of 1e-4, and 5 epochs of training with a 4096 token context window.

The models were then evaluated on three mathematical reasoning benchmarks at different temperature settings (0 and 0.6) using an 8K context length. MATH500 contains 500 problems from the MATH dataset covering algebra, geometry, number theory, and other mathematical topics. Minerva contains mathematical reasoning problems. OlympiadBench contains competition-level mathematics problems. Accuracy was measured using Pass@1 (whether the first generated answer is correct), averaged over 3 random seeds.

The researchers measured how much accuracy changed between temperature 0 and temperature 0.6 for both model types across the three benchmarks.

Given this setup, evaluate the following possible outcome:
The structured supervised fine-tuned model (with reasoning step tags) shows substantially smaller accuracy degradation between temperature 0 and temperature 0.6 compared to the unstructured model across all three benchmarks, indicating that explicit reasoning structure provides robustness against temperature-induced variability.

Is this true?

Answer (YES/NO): NO